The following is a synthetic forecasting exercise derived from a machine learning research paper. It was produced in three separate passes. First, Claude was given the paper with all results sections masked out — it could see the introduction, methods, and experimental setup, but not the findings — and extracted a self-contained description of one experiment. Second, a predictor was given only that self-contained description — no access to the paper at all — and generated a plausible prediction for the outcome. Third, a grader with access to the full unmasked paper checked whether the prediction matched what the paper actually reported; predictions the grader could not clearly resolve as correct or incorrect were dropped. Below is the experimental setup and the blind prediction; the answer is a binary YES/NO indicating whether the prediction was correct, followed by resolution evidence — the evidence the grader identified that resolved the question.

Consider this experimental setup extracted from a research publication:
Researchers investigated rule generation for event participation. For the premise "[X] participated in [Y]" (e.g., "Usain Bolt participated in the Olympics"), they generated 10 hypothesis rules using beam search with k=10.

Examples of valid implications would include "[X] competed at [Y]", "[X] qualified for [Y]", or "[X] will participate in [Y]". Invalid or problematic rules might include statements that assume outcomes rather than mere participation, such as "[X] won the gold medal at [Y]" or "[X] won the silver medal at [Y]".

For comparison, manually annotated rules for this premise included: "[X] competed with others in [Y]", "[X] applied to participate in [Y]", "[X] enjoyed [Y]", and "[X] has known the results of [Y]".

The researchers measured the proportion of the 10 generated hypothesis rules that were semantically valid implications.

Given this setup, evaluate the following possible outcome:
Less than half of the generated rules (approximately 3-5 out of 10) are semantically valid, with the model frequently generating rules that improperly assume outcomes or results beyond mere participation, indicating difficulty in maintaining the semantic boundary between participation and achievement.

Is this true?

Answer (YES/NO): YES